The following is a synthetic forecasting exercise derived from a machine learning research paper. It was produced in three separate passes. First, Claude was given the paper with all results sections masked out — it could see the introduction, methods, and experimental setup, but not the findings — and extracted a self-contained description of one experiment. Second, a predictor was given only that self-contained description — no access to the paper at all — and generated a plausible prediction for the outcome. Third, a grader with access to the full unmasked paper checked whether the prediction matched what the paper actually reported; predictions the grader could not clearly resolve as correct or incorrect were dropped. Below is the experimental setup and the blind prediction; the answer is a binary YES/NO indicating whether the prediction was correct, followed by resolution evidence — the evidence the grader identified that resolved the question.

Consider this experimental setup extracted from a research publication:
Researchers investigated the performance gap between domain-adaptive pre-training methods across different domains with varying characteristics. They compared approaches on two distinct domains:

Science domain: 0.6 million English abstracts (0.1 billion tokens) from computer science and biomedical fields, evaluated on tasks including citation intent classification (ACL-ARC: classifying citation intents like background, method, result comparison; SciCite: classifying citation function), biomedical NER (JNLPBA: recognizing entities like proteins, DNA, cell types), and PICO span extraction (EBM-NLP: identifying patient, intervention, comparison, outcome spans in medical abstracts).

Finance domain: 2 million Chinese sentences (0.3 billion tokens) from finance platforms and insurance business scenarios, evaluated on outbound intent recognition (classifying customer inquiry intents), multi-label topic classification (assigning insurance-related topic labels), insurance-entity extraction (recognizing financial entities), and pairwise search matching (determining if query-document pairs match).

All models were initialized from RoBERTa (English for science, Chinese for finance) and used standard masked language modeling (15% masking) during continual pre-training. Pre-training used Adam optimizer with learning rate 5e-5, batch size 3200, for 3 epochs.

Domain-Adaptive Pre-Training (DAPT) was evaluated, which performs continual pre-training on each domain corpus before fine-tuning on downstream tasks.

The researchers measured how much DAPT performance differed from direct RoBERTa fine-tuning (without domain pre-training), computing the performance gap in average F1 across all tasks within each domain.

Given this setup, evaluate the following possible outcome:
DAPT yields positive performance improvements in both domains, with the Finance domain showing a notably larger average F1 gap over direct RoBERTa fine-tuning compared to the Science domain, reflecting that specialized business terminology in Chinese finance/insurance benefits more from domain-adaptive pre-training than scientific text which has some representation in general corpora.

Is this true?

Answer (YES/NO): NO